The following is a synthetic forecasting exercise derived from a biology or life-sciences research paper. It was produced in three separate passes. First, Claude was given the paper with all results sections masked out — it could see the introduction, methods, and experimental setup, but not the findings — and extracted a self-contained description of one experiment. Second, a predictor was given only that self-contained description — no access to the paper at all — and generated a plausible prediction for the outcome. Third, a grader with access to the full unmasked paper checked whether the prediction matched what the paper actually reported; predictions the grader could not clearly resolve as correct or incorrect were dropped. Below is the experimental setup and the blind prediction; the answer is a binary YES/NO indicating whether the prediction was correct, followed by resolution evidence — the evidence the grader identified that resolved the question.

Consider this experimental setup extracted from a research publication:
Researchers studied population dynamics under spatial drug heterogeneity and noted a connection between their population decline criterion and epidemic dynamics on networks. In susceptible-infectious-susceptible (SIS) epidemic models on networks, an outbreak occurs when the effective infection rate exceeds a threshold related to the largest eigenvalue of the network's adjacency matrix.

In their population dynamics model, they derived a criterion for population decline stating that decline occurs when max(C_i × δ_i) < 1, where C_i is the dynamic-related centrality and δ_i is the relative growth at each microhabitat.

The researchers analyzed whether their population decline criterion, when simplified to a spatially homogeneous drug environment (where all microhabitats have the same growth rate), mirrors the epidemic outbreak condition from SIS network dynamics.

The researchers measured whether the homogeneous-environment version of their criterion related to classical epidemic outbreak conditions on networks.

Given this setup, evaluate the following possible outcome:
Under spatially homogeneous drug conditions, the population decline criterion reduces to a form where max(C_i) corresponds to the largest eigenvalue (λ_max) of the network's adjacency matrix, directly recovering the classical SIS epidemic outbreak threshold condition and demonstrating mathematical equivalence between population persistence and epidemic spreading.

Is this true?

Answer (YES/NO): YES